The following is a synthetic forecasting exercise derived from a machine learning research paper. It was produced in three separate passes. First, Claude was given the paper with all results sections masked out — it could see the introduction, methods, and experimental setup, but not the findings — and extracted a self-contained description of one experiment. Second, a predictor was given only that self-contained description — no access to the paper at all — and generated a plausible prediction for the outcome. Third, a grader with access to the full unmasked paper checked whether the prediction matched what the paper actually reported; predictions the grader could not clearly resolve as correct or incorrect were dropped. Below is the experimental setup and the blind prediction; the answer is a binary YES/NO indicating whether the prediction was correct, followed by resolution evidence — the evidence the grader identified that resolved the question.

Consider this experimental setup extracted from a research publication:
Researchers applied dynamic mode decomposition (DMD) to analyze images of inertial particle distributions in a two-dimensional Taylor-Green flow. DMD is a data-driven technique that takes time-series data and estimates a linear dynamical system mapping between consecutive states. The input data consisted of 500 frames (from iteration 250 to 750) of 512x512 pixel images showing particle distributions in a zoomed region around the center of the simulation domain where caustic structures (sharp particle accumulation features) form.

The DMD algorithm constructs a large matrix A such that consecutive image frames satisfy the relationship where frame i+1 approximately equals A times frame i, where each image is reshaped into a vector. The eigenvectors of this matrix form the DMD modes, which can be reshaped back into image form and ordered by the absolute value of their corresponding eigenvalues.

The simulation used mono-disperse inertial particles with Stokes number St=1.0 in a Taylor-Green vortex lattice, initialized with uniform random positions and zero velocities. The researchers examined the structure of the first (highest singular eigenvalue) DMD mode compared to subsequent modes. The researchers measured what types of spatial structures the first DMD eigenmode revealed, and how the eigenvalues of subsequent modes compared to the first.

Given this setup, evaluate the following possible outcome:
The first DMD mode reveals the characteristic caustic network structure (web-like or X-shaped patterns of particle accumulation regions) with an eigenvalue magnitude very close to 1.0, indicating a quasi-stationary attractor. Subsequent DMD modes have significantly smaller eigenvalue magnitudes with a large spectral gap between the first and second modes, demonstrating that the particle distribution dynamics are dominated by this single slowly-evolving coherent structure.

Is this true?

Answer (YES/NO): NO